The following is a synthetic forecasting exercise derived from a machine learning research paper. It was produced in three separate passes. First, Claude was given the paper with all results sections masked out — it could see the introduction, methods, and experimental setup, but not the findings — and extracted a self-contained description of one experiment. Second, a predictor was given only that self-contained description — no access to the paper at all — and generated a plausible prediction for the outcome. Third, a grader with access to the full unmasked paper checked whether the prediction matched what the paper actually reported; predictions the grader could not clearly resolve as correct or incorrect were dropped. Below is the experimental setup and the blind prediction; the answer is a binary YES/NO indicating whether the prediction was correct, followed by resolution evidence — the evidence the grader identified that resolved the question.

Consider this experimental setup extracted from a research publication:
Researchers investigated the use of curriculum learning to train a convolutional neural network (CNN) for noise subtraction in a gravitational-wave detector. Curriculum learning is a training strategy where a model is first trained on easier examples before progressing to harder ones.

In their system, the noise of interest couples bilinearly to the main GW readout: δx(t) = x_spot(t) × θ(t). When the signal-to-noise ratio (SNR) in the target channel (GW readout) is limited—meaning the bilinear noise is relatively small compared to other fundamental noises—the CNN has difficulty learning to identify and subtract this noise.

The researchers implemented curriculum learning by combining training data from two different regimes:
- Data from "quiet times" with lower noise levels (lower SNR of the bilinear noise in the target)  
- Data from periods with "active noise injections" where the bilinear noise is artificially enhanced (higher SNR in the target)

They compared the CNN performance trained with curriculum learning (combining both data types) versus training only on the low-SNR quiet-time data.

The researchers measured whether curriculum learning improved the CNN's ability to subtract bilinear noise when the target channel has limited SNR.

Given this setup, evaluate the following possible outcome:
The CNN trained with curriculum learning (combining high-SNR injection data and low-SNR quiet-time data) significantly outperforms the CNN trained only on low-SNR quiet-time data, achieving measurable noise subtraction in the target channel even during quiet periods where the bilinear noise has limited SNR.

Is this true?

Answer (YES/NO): YES